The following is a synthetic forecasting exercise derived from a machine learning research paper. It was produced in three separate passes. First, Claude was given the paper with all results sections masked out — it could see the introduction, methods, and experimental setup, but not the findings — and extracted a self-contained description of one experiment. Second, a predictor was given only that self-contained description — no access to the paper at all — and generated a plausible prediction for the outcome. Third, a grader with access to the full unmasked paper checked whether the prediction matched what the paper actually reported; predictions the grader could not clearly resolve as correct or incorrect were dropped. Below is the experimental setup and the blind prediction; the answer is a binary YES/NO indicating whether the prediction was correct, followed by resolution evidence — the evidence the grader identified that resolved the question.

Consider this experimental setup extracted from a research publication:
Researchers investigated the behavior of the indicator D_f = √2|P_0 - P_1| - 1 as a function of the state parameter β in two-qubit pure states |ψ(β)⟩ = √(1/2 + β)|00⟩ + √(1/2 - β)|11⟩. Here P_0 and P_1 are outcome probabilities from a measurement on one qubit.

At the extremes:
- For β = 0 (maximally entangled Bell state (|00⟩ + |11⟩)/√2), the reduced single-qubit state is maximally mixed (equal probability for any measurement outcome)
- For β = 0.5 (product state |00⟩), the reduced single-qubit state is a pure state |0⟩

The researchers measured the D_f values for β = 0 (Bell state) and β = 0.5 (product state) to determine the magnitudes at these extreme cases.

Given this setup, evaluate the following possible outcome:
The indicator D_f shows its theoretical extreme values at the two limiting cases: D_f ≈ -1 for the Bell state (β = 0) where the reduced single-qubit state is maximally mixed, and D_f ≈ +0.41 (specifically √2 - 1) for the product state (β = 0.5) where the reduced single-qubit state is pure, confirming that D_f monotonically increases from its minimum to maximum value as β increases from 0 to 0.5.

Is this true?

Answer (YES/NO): NO